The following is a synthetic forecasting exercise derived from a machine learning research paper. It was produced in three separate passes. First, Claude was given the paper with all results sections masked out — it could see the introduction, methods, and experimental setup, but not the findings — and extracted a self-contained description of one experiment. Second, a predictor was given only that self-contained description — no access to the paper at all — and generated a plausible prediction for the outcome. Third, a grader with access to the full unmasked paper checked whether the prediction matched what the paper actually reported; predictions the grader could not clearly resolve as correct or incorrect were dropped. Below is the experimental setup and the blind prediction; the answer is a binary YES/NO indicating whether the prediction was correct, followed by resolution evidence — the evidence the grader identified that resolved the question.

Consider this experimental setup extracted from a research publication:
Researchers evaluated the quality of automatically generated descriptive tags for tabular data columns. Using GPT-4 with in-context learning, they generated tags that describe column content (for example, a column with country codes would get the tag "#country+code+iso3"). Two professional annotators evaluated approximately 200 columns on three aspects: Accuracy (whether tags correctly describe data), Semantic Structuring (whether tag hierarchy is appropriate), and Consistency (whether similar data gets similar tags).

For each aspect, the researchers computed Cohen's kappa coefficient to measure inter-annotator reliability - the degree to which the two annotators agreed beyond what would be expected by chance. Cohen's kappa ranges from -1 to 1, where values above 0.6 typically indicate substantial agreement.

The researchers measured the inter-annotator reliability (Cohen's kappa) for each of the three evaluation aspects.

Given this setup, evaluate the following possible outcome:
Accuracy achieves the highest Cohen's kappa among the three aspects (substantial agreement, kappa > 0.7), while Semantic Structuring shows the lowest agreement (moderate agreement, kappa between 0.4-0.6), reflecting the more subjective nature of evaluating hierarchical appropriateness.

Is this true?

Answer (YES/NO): NO